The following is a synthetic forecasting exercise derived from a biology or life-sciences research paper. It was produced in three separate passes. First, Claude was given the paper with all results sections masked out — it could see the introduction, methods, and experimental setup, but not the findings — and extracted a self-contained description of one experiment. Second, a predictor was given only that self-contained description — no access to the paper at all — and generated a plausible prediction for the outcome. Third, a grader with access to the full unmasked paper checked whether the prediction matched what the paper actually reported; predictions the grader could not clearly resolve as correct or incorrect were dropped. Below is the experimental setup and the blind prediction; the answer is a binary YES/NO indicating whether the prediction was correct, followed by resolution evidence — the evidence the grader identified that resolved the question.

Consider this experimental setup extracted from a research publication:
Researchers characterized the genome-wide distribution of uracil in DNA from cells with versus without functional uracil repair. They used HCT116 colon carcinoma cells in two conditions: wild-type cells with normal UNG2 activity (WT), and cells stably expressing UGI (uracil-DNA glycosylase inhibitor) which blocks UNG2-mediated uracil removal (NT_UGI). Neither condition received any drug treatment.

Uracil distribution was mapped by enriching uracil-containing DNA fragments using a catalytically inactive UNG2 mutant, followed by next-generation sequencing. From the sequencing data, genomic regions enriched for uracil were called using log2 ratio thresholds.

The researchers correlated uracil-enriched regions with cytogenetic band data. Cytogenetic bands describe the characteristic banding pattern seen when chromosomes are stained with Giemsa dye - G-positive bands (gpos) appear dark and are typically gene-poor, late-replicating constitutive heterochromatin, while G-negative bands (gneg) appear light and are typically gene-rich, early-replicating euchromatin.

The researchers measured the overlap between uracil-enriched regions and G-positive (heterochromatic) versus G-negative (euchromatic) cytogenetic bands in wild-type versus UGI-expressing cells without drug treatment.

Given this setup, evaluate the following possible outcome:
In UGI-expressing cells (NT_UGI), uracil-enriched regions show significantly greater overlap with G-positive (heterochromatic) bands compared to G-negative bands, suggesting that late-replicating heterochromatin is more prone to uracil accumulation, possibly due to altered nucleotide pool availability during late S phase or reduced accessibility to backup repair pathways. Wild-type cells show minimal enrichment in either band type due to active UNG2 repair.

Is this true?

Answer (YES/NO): NO